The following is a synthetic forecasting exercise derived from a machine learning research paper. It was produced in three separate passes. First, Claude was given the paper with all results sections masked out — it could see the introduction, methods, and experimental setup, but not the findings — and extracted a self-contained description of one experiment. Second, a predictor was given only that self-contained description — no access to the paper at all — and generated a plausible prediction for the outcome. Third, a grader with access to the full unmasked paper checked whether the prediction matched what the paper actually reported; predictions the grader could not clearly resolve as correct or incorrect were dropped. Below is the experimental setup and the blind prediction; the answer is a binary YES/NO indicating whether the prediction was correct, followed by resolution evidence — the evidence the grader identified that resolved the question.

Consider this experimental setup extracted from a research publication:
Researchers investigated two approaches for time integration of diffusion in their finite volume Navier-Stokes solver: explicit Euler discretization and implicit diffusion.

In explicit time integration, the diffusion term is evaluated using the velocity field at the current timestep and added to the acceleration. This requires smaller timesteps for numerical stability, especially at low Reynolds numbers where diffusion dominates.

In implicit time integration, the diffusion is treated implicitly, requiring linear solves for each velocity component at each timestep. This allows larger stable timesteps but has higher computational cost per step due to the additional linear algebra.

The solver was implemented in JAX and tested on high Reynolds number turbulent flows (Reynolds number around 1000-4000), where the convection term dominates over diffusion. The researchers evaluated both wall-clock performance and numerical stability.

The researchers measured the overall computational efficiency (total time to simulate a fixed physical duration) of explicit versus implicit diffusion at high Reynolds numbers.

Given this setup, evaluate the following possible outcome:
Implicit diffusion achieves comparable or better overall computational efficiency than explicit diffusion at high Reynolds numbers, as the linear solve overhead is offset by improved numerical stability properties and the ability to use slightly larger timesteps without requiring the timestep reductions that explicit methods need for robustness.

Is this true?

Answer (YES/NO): NO